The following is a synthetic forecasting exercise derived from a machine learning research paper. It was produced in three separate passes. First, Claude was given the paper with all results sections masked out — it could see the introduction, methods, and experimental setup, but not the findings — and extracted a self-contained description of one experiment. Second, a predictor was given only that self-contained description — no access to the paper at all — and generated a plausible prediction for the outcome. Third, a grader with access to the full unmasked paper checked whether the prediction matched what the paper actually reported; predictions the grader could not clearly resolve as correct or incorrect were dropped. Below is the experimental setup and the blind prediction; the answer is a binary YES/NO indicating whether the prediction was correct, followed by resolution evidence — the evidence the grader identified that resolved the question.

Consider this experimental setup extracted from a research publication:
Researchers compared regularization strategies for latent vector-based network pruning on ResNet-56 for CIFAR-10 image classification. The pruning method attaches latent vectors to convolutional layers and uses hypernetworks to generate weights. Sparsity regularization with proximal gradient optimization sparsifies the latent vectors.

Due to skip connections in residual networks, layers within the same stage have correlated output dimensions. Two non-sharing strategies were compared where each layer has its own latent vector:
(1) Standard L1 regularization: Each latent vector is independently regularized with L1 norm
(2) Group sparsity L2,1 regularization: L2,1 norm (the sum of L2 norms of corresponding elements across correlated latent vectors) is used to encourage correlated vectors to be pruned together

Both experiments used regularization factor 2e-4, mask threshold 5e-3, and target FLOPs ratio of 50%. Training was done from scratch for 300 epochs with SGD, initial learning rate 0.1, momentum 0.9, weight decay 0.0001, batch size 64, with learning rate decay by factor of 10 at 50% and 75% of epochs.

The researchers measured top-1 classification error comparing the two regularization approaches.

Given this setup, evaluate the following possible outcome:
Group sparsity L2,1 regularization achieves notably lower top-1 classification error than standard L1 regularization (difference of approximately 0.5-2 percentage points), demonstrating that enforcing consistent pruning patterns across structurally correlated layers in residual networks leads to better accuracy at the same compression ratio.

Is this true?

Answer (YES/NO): NO